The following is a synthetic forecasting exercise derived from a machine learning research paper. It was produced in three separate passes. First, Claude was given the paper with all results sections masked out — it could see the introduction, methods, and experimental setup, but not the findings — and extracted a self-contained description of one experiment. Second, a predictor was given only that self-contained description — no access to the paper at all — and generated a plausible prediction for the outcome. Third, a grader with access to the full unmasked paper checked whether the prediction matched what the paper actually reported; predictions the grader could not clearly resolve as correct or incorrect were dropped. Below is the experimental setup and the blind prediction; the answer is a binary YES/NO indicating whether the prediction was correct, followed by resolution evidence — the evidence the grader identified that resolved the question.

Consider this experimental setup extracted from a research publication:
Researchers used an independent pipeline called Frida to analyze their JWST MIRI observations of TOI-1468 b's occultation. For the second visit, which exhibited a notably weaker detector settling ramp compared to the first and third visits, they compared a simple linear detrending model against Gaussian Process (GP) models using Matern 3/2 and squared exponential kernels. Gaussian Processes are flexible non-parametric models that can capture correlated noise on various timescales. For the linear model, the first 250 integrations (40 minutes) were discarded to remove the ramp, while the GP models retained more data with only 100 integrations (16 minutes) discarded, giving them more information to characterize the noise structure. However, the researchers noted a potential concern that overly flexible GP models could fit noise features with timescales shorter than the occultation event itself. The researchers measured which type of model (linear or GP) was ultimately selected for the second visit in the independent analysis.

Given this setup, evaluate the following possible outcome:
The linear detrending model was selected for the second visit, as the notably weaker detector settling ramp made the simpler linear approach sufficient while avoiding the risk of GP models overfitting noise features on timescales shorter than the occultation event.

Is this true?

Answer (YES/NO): YES